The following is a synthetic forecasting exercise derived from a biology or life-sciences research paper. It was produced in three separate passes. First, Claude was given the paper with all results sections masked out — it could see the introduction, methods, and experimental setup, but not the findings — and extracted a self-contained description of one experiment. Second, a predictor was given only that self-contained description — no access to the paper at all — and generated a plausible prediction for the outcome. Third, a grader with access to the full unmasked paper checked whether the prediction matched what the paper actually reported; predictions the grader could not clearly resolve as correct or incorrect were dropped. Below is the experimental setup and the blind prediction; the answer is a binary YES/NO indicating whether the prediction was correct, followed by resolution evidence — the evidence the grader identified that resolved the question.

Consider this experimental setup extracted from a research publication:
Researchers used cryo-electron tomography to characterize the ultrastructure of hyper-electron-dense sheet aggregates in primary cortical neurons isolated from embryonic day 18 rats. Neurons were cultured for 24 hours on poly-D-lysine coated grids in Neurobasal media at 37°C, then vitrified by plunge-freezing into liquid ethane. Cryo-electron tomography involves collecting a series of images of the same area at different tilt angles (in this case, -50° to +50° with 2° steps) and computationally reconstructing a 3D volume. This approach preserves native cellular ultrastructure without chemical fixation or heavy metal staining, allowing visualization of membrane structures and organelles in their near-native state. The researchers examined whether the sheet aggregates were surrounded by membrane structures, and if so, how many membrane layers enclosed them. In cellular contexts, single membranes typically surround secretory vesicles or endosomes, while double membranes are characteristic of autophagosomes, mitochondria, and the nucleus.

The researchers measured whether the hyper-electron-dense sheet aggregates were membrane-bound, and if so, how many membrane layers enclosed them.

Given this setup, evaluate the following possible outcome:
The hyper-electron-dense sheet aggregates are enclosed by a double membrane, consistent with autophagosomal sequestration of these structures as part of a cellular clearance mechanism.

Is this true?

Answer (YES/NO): NO